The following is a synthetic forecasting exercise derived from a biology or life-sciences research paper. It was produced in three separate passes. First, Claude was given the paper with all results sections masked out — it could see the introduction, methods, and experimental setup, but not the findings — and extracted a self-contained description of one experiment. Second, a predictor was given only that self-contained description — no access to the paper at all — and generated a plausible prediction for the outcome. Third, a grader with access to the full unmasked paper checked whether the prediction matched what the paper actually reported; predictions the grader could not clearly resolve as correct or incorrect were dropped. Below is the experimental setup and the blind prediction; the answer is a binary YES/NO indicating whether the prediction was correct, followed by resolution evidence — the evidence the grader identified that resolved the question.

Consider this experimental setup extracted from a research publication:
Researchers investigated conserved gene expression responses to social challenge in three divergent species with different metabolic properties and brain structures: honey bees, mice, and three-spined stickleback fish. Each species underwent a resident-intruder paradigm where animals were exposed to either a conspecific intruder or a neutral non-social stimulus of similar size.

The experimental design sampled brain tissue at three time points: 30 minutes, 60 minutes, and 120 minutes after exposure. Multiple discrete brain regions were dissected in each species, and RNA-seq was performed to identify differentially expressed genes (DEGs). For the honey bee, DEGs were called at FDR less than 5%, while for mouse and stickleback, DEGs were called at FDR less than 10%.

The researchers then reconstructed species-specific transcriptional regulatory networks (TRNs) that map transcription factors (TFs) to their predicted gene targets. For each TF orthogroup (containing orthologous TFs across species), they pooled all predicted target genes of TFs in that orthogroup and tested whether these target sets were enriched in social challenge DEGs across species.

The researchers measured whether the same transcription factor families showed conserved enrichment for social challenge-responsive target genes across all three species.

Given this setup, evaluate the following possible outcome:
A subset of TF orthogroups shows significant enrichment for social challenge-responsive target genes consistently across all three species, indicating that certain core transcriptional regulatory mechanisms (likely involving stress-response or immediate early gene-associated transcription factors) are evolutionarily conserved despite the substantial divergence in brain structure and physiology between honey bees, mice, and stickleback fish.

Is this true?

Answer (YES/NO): NO